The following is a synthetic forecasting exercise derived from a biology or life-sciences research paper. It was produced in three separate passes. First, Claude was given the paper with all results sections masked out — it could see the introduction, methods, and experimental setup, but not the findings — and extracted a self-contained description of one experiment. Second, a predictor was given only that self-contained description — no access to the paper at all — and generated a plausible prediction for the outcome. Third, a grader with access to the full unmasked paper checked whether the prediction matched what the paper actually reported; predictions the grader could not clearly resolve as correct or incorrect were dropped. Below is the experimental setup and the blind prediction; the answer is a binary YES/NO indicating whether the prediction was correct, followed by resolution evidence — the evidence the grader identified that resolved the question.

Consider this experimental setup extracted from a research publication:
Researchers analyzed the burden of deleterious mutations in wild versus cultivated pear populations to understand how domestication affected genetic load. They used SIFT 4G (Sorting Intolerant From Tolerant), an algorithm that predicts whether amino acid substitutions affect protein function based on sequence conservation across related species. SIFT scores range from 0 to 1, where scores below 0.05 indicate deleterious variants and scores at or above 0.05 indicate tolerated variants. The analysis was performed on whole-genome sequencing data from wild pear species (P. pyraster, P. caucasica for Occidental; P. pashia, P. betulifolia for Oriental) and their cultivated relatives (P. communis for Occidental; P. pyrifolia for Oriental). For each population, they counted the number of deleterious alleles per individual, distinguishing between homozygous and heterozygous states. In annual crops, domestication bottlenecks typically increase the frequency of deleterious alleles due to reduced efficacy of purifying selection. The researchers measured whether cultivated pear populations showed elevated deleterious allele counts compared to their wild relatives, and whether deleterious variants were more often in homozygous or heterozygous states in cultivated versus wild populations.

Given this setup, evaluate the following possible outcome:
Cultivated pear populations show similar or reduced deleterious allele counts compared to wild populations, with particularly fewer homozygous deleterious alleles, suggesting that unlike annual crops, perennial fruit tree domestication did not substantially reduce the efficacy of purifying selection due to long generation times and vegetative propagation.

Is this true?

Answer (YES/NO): YES